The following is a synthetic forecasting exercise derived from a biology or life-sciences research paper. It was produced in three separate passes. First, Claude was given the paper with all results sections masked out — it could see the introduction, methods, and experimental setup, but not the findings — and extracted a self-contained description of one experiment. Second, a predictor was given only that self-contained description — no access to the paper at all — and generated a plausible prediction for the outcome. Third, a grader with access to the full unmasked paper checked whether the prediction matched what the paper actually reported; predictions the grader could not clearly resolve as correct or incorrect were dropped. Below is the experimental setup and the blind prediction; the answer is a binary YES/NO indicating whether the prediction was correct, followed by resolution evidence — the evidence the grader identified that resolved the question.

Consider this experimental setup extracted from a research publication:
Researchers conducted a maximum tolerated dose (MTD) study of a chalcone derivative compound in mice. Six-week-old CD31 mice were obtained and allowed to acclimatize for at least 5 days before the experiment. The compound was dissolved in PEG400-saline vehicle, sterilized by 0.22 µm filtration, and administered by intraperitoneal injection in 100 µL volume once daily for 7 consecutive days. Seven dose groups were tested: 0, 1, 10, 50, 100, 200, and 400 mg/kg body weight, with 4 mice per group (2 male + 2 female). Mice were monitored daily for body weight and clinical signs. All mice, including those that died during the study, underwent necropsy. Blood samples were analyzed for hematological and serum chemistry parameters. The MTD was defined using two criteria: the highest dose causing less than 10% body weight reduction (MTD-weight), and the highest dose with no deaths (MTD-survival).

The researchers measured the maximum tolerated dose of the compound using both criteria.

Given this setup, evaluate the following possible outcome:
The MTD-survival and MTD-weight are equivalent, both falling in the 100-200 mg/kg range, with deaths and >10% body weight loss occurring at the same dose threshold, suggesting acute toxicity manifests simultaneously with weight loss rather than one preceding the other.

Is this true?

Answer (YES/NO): NO